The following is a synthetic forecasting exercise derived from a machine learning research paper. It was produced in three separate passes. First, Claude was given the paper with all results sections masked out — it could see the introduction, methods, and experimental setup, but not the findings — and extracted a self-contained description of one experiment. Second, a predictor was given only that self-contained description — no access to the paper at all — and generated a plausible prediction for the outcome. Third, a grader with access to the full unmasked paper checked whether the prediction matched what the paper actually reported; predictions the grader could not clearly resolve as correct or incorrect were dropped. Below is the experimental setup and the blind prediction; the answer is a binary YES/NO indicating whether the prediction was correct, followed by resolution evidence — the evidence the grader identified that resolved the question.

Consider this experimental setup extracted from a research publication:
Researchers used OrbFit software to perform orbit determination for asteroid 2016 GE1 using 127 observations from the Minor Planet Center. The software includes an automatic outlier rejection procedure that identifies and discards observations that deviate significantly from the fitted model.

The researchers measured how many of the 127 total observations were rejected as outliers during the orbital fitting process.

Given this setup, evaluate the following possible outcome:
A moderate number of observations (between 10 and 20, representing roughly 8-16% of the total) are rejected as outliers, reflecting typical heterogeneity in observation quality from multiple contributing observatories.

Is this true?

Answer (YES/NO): NO